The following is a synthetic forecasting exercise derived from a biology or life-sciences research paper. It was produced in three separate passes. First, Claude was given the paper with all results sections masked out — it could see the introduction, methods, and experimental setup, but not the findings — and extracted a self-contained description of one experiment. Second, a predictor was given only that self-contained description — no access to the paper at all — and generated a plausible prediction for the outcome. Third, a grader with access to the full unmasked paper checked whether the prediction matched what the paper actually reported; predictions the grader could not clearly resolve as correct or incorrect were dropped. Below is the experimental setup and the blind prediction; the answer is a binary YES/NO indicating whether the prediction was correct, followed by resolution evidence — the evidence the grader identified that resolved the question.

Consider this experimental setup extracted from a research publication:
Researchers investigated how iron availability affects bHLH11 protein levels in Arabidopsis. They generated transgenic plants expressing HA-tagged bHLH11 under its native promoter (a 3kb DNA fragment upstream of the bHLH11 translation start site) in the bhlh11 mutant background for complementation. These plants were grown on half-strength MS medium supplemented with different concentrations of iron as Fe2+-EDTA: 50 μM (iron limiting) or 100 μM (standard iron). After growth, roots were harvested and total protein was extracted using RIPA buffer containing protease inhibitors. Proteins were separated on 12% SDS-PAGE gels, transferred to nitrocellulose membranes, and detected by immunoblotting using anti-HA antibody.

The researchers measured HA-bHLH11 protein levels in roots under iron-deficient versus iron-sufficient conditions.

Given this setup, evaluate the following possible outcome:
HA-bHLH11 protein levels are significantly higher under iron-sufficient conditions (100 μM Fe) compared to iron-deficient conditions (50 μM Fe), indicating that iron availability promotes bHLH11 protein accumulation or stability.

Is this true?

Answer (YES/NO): YES